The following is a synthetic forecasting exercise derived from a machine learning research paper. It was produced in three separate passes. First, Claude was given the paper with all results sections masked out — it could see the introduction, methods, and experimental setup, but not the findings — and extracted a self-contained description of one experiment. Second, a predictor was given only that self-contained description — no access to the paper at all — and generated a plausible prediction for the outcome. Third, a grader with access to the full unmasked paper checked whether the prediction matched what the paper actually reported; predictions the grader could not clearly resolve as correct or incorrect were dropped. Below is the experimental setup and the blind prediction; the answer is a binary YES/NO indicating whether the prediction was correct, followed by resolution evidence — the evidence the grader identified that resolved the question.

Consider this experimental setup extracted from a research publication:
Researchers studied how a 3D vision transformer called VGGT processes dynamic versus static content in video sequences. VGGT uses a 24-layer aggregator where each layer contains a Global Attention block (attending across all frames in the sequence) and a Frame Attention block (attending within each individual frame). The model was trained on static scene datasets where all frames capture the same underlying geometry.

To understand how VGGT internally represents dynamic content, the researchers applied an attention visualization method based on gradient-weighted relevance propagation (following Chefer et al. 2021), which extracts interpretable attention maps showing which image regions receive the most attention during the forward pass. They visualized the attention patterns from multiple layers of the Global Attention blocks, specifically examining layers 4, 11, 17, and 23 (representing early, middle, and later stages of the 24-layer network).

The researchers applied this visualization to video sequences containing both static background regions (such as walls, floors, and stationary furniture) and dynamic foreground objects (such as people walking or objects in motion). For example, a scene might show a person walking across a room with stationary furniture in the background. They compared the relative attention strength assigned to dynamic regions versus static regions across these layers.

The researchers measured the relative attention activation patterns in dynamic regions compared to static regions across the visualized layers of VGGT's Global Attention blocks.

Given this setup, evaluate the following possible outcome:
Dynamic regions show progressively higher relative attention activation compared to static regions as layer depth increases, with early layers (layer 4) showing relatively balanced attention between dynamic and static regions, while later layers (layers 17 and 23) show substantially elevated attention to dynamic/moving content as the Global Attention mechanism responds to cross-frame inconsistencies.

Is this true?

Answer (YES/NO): NO